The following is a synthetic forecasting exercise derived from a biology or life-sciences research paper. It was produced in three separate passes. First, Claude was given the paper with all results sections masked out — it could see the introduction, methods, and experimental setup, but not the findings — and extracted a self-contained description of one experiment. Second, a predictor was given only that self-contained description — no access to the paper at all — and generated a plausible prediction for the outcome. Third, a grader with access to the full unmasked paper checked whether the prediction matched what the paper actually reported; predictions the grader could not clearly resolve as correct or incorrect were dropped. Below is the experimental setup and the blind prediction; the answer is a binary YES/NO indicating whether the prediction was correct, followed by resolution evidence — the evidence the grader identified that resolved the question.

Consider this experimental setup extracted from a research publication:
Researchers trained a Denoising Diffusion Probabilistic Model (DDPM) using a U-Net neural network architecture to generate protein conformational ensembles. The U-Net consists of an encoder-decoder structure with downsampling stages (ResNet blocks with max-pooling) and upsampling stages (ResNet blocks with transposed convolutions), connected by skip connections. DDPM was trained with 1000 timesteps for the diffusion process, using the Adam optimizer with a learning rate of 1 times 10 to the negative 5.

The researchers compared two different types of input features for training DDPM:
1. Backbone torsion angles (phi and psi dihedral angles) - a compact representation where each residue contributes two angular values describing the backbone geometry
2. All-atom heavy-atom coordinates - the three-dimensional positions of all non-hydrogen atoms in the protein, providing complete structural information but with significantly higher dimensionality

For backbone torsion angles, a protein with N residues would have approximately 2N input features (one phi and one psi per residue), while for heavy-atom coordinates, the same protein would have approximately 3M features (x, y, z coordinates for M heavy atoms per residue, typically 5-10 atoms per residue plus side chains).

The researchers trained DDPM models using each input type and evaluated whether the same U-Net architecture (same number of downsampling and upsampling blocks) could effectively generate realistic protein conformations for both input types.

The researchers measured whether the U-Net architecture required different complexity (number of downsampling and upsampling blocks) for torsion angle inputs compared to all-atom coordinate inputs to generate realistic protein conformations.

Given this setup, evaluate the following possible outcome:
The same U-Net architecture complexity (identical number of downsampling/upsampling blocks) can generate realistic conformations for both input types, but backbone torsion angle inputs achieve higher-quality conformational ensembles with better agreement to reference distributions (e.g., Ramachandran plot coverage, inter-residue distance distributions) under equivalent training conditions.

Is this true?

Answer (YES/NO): NO